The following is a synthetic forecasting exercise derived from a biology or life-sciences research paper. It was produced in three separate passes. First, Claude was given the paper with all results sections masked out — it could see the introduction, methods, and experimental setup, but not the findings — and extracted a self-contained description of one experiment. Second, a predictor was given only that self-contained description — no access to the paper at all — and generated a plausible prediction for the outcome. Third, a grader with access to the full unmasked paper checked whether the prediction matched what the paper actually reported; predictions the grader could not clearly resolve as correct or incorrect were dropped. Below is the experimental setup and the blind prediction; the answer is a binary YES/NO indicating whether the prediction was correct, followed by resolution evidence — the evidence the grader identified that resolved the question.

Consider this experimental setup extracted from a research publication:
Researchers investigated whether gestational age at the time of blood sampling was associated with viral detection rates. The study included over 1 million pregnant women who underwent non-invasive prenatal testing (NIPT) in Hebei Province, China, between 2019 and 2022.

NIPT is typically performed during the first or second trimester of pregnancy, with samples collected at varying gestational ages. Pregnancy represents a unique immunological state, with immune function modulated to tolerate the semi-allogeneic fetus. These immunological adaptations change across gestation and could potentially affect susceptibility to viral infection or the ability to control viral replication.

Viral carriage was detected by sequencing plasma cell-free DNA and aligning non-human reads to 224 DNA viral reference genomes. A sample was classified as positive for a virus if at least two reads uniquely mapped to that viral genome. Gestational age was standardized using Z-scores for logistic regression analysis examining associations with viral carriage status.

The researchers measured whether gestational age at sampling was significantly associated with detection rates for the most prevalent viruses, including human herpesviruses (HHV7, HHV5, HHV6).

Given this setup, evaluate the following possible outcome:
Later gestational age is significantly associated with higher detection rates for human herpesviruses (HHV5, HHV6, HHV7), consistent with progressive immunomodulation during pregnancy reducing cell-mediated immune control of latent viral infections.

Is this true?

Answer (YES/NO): NO